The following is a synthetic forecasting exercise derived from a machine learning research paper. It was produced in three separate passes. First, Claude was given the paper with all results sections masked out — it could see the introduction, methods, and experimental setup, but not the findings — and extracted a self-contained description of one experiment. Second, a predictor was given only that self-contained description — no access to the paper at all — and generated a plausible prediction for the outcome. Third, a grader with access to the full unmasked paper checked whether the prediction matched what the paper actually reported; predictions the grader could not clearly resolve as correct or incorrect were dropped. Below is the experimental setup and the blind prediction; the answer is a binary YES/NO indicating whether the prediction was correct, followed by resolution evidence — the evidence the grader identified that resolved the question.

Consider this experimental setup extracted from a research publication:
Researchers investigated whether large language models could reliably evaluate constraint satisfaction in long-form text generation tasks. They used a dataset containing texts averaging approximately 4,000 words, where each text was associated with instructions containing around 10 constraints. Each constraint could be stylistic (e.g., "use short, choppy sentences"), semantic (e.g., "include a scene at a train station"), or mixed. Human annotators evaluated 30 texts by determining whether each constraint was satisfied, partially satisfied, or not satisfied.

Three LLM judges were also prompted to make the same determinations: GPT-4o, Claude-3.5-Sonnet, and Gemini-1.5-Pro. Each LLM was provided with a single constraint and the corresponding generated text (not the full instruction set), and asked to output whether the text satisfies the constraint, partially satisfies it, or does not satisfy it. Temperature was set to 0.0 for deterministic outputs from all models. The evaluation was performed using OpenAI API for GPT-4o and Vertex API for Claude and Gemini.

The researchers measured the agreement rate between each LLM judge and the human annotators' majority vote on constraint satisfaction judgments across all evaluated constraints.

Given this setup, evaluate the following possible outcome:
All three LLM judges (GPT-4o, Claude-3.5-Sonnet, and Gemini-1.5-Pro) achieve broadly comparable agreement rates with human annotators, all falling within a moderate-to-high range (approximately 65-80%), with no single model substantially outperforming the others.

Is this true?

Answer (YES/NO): NO